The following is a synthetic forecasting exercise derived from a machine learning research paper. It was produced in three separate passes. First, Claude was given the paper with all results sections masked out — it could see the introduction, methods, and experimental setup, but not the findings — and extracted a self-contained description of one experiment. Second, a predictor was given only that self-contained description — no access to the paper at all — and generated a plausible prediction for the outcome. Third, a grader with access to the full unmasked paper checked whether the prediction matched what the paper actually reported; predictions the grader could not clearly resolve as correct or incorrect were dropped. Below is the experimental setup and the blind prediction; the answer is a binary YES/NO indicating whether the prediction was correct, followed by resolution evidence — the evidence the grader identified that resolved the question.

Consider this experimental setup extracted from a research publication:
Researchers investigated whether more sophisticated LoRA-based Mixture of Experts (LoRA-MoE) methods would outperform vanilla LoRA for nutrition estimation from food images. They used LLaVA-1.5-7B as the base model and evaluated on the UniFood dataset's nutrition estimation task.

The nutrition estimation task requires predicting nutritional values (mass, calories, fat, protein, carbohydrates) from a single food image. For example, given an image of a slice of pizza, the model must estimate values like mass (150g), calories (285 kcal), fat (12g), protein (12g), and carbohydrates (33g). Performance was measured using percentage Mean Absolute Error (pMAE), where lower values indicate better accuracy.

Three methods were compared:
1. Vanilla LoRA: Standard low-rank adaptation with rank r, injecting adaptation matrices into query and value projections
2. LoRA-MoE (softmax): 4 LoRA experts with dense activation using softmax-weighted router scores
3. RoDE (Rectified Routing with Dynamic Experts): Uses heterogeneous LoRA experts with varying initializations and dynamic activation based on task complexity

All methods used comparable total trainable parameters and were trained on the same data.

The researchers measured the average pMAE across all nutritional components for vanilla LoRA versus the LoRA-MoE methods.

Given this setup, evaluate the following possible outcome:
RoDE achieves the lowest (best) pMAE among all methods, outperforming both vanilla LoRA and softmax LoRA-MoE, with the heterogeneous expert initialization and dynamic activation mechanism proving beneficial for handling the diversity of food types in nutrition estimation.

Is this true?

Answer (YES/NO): NO